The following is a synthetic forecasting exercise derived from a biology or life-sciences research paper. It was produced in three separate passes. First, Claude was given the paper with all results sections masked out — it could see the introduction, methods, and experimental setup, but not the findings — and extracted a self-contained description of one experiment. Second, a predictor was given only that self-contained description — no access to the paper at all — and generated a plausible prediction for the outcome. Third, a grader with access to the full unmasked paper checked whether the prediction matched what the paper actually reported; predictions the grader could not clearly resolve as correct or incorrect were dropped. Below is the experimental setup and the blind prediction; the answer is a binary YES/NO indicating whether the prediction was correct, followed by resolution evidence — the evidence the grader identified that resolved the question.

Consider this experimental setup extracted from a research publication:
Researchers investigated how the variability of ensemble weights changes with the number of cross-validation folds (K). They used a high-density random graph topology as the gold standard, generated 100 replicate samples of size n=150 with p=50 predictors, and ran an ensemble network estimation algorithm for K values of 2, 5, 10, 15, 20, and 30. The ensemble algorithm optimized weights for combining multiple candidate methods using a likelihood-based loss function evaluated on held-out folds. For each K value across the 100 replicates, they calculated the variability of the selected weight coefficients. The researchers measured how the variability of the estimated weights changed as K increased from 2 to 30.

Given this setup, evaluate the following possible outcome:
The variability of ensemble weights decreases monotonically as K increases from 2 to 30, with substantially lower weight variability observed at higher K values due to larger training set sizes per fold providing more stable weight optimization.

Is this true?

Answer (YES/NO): NO